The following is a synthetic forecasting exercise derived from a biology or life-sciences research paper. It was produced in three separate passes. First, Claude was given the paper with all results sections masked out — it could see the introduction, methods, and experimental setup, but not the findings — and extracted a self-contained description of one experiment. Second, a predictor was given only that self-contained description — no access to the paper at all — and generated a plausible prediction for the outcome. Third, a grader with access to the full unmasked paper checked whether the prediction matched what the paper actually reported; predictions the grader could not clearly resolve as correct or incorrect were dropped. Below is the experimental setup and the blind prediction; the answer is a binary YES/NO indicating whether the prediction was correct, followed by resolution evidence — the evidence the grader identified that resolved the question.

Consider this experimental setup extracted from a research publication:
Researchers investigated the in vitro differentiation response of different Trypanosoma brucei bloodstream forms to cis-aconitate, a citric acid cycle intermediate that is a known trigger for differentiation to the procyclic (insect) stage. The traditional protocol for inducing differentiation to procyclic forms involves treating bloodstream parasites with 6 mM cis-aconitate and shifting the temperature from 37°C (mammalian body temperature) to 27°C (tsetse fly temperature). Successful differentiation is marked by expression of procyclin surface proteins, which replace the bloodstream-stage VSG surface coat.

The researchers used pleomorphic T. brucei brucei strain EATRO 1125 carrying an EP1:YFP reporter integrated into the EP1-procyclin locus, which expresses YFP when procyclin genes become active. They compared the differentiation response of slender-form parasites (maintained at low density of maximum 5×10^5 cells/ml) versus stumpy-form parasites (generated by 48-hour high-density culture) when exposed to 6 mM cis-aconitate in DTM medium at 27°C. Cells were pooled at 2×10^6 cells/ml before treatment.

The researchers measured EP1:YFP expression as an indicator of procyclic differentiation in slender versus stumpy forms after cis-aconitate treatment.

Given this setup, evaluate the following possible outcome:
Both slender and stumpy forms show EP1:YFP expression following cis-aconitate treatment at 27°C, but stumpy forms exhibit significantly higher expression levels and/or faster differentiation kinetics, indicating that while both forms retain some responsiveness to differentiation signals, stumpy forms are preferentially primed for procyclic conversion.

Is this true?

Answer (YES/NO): NO